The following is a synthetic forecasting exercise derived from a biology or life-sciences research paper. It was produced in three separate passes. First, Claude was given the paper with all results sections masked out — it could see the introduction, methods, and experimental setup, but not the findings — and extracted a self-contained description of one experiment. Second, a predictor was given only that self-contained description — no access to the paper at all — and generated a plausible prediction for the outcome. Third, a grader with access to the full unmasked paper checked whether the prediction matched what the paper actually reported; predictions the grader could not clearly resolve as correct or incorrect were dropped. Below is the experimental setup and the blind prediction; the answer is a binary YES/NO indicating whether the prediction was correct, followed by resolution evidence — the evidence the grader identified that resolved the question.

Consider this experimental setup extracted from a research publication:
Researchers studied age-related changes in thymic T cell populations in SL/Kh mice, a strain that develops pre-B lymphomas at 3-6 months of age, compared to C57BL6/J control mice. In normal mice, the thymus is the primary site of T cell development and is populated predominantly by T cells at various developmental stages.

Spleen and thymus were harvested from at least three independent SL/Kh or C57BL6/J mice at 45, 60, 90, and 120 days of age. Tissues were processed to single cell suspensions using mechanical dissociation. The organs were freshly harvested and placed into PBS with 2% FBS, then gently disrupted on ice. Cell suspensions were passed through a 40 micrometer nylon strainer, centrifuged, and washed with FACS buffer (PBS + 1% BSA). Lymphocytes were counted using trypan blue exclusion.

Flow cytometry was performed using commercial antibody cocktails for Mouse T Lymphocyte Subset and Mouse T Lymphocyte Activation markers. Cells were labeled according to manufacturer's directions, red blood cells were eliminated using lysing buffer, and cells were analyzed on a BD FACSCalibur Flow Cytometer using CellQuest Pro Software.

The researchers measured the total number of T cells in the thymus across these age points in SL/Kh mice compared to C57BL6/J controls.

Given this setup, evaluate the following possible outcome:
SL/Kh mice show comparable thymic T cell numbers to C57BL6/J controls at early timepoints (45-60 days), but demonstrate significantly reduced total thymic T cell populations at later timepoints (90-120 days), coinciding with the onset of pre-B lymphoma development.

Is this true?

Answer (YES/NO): NO